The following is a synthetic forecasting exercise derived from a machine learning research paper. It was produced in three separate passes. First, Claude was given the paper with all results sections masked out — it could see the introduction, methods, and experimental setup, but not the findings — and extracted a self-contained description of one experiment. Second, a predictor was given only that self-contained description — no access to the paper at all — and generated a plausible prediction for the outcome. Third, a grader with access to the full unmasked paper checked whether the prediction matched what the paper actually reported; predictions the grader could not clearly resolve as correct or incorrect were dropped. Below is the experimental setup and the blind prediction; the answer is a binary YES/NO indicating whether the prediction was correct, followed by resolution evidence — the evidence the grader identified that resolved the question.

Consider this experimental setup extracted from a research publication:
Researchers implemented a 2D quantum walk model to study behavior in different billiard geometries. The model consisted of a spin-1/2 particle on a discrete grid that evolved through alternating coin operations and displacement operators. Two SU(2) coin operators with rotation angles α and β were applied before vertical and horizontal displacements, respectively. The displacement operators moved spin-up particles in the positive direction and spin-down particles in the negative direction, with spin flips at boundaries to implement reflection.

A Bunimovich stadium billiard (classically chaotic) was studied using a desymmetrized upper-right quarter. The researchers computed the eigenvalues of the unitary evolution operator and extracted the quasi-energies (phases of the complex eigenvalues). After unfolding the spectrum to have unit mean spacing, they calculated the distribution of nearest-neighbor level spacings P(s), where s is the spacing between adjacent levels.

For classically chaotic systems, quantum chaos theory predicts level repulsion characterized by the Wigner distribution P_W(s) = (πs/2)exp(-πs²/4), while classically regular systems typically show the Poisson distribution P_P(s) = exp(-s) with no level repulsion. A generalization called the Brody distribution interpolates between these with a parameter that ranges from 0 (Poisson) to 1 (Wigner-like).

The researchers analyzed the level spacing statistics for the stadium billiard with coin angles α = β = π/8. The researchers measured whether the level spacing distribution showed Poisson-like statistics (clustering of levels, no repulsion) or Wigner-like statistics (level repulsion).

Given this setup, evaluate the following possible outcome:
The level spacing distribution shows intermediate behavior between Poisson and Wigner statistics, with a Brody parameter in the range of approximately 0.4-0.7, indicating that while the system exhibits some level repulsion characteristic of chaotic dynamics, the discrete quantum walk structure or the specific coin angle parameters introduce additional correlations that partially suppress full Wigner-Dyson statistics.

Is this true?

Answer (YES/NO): NO